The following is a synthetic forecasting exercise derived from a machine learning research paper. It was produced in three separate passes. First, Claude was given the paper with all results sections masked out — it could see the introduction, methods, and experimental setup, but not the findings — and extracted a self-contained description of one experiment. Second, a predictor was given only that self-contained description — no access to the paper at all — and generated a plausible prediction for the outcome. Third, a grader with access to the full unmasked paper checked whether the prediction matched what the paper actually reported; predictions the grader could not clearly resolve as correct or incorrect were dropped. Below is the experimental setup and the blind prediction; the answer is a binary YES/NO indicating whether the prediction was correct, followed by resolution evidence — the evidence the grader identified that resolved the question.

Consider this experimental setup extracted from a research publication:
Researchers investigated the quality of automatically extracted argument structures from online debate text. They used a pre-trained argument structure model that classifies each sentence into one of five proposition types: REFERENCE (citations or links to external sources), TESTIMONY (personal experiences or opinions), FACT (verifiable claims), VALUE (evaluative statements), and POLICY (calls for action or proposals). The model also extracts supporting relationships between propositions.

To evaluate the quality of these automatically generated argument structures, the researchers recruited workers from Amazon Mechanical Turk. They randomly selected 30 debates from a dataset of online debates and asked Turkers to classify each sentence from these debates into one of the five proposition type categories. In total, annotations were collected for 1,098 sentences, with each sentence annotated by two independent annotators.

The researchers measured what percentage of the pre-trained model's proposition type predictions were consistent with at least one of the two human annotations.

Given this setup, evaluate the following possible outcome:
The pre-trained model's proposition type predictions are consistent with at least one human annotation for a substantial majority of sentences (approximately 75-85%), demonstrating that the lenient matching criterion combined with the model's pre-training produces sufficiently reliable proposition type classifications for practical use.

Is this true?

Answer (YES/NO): NO